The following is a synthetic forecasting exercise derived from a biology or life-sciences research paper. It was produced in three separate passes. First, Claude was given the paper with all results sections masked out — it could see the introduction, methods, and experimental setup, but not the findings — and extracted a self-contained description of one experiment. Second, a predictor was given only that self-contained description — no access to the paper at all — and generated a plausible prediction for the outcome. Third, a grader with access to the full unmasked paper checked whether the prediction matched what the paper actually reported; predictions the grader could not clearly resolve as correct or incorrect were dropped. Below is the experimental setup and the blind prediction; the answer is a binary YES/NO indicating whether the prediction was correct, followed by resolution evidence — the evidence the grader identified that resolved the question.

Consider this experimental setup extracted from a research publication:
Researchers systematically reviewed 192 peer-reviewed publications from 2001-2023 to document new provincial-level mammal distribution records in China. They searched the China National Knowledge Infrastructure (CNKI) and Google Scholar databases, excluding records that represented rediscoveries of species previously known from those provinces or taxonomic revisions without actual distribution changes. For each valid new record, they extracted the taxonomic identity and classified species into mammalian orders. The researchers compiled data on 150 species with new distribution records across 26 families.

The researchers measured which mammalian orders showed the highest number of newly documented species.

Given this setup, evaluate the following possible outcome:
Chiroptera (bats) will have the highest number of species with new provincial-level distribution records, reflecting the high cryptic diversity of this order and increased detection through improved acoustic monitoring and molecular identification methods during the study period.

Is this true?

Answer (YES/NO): YES